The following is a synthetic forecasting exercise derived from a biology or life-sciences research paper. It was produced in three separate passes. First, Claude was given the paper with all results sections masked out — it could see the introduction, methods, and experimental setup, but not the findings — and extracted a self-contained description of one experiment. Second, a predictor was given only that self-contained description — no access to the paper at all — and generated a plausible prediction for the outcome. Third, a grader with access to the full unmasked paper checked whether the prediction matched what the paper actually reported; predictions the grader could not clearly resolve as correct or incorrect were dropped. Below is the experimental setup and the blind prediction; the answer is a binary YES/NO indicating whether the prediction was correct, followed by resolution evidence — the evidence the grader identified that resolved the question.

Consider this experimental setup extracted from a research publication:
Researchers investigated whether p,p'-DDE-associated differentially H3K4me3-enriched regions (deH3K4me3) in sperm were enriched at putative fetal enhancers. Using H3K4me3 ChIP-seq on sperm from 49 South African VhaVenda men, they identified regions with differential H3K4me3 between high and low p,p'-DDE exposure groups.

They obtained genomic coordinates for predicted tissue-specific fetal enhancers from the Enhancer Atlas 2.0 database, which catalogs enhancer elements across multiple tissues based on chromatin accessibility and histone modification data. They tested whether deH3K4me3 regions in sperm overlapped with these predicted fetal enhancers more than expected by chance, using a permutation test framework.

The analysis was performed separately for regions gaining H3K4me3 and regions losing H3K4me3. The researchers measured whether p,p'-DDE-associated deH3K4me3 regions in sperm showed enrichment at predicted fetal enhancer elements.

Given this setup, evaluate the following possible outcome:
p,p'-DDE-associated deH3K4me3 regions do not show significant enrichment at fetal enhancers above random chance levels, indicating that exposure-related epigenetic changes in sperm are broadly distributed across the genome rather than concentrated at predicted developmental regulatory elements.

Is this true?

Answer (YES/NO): NO